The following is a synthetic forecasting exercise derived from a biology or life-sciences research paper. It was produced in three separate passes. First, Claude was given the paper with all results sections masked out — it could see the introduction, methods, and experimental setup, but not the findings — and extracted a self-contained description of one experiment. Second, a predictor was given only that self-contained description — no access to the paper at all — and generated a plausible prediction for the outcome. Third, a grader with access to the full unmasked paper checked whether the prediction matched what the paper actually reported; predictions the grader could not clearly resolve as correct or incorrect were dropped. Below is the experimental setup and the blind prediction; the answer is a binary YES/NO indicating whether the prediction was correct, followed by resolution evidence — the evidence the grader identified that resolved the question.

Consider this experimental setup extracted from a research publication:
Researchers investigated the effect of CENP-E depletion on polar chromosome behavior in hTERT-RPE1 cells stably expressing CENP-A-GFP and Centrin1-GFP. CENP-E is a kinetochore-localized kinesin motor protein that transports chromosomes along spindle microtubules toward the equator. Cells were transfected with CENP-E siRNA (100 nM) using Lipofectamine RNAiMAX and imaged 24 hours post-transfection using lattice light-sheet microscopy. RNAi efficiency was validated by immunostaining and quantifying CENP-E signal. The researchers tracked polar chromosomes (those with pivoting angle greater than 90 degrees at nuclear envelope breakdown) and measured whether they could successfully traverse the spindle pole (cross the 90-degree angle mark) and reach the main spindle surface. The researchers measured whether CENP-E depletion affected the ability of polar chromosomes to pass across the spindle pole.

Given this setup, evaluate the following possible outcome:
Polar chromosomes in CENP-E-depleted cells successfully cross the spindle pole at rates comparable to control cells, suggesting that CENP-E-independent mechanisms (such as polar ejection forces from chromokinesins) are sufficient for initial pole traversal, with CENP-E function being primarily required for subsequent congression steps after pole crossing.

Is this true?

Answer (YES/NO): NO